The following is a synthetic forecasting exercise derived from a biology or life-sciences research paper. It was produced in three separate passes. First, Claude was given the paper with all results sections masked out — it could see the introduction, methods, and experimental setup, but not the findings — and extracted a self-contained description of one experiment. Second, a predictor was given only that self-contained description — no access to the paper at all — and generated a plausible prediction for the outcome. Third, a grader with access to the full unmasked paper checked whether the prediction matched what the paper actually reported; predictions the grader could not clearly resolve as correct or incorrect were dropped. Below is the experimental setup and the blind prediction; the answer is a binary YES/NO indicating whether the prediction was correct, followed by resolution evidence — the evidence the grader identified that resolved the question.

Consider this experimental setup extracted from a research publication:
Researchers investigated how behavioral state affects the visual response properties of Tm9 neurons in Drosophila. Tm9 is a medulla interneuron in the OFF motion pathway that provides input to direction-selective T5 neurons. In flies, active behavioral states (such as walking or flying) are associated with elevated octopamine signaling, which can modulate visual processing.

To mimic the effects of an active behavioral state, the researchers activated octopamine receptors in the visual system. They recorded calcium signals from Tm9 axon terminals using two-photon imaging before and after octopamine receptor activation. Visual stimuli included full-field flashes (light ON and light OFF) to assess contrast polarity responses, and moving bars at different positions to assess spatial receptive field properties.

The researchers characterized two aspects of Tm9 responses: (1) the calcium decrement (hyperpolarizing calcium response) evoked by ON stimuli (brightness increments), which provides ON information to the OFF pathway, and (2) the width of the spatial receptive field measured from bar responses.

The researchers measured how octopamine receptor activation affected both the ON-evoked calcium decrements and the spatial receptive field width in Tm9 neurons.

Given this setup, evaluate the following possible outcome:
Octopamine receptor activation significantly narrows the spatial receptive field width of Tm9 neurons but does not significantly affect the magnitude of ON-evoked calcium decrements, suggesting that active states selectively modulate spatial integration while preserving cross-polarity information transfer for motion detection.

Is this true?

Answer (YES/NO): YES